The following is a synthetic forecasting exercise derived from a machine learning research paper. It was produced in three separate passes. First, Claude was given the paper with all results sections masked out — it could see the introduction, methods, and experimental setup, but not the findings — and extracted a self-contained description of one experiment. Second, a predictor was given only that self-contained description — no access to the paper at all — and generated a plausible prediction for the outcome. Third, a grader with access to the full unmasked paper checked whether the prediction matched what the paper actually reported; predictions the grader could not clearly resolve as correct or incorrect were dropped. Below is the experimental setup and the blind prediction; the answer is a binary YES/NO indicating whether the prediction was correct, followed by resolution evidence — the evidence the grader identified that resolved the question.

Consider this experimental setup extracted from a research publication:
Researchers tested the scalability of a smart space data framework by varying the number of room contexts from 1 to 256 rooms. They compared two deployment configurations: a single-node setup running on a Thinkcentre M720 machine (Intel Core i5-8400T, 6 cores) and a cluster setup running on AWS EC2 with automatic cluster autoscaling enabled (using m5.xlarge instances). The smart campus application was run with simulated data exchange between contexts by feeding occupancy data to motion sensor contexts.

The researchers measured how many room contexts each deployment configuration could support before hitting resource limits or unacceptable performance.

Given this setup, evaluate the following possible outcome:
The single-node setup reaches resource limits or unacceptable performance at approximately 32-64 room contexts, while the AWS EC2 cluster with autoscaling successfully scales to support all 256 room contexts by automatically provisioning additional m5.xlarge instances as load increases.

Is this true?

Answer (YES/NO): YES